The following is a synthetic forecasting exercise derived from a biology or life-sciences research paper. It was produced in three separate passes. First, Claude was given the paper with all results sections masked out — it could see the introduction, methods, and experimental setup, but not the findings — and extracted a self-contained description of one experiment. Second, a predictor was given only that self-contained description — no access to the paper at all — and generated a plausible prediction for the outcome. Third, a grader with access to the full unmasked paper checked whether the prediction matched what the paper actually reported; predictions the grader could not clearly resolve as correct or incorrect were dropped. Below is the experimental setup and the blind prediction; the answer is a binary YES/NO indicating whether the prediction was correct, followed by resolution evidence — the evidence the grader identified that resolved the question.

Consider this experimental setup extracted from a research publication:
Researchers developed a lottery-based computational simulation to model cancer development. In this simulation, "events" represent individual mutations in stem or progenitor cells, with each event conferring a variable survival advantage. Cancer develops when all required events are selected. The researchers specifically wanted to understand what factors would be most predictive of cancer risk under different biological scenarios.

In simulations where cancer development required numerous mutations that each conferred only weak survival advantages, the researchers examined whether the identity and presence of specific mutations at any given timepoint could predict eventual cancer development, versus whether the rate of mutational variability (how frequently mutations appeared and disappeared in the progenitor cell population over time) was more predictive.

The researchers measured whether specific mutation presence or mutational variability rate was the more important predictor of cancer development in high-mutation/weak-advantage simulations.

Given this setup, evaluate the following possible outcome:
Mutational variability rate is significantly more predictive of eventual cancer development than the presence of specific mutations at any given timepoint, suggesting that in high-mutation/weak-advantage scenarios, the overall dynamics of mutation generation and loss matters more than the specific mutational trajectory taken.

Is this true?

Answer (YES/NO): YES